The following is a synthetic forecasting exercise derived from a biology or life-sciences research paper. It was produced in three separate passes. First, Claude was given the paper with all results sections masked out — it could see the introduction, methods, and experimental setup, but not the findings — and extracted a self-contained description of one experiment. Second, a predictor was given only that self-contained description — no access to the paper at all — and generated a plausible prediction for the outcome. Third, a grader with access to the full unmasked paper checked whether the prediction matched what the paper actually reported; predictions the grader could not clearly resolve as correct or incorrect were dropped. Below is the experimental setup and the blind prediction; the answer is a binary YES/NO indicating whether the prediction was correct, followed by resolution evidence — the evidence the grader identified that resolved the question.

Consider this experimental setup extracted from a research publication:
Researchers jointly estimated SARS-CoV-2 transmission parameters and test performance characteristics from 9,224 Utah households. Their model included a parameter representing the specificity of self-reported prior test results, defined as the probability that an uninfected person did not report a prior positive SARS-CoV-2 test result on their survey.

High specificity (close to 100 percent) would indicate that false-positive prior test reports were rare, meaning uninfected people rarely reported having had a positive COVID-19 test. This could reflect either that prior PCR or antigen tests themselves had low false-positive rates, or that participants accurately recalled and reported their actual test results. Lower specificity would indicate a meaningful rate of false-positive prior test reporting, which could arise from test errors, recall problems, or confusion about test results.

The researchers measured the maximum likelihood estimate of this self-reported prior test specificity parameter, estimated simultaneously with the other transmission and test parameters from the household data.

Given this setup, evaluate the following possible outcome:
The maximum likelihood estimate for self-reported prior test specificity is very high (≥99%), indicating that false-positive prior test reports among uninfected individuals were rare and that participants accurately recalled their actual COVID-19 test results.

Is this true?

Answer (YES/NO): YES